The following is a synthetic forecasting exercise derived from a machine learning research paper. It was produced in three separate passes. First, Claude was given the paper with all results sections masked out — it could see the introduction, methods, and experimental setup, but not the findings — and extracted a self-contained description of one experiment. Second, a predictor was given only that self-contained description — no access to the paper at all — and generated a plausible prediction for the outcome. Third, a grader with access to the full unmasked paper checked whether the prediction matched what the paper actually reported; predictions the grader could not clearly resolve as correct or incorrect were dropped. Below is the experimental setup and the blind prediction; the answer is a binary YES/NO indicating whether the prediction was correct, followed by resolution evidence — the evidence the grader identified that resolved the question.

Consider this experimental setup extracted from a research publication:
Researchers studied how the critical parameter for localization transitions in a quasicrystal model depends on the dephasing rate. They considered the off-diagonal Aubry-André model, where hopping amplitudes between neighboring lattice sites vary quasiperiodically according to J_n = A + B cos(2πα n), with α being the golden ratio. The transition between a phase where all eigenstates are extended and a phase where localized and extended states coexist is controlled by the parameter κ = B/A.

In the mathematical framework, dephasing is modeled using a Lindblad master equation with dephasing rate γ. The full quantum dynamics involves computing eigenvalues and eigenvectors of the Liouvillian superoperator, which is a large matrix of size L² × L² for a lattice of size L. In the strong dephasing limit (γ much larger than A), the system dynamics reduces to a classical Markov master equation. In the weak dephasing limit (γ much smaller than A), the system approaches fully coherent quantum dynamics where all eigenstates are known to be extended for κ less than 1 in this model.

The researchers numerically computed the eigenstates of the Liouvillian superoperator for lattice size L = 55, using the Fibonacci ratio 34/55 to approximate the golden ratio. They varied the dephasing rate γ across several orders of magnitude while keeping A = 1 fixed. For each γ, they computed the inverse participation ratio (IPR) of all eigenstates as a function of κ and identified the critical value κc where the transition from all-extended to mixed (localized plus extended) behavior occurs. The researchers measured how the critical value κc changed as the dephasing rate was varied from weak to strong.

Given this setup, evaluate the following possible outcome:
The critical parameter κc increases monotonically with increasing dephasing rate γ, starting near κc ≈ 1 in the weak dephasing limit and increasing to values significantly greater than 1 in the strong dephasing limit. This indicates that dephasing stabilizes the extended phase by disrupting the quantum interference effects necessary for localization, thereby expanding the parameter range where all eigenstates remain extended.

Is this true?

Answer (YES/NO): NO